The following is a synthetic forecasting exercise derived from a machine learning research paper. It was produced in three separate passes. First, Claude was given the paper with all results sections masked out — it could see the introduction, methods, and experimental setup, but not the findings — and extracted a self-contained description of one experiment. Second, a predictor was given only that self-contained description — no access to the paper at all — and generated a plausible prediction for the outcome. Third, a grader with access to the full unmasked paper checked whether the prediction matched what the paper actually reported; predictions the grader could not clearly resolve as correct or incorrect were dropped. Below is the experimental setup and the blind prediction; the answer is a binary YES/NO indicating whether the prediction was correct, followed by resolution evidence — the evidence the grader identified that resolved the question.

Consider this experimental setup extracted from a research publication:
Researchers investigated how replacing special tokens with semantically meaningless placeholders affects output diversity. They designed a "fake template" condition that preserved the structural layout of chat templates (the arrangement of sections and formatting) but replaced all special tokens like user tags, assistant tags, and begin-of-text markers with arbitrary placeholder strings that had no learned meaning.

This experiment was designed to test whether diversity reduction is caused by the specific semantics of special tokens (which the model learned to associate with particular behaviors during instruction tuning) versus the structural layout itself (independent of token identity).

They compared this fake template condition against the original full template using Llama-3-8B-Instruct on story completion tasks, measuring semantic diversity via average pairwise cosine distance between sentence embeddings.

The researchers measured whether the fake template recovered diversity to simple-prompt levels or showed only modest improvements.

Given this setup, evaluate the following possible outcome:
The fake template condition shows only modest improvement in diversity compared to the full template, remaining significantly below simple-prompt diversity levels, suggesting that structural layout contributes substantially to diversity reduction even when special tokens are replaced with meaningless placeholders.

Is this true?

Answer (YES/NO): YES